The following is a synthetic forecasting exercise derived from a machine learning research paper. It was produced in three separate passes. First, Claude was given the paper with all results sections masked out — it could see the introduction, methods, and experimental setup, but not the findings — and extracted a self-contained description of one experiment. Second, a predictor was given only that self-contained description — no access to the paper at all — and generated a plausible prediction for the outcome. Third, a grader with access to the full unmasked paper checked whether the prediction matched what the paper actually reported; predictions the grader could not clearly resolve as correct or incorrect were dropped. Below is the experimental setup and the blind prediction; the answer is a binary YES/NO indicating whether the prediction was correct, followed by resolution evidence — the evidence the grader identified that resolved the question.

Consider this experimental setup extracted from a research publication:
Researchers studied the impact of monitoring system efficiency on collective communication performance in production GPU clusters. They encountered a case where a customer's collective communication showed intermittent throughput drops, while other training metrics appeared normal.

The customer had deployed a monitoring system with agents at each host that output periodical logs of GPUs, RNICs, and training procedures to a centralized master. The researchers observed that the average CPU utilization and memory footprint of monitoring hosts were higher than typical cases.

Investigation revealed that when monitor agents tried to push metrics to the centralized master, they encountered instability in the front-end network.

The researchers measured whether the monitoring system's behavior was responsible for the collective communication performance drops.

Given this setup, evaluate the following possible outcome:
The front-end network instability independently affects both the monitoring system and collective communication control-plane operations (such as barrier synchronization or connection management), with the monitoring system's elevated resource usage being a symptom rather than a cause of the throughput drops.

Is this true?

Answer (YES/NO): NO